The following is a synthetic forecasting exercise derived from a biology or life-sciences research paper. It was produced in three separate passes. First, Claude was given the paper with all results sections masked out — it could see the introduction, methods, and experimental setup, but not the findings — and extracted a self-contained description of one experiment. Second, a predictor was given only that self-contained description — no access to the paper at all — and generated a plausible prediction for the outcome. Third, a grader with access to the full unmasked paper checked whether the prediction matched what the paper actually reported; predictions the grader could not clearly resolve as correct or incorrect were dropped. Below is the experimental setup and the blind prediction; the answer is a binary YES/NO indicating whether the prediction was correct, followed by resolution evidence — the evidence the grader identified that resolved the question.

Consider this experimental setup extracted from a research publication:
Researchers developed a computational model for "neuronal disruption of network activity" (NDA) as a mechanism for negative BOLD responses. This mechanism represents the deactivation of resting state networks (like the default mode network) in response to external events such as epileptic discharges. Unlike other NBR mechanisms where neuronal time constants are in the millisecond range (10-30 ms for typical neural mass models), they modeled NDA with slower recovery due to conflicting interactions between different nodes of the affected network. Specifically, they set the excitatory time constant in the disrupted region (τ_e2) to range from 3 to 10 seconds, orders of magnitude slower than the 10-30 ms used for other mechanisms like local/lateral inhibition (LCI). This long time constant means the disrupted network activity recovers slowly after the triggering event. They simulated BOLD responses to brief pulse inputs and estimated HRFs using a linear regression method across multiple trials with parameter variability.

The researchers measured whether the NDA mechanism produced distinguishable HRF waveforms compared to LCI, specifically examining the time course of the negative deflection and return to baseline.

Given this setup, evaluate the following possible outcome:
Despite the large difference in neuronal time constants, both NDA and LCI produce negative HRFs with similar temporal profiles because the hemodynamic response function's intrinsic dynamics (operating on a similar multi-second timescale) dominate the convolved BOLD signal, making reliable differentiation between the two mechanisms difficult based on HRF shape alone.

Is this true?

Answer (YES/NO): NO